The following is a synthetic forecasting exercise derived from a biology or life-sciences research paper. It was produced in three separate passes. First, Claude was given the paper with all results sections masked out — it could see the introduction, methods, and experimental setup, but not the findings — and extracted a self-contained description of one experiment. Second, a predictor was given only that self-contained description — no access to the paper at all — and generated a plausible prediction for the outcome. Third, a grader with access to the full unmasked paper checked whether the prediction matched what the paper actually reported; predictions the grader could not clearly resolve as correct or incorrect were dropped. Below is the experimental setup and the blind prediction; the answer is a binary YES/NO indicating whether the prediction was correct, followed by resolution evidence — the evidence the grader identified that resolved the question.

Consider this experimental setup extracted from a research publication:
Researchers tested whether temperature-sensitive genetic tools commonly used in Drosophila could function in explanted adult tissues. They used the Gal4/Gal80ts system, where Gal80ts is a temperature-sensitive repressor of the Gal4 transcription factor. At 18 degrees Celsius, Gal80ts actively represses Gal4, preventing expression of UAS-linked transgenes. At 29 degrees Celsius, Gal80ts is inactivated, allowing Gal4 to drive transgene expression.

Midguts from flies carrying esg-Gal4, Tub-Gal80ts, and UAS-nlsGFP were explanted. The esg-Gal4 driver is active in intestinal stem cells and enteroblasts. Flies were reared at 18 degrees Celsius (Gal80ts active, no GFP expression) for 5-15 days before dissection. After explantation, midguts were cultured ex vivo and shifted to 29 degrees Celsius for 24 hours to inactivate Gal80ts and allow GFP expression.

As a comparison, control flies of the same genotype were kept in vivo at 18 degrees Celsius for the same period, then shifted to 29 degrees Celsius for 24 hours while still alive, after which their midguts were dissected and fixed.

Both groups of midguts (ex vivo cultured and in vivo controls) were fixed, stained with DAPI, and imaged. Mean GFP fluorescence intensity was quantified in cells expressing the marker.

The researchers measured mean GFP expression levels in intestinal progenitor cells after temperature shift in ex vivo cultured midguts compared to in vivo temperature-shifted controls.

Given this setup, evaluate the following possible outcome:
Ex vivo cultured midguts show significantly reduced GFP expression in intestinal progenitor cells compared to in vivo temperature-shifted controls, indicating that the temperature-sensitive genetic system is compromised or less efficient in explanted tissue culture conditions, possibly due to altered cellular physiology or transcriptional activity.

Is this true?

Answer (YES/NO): NO